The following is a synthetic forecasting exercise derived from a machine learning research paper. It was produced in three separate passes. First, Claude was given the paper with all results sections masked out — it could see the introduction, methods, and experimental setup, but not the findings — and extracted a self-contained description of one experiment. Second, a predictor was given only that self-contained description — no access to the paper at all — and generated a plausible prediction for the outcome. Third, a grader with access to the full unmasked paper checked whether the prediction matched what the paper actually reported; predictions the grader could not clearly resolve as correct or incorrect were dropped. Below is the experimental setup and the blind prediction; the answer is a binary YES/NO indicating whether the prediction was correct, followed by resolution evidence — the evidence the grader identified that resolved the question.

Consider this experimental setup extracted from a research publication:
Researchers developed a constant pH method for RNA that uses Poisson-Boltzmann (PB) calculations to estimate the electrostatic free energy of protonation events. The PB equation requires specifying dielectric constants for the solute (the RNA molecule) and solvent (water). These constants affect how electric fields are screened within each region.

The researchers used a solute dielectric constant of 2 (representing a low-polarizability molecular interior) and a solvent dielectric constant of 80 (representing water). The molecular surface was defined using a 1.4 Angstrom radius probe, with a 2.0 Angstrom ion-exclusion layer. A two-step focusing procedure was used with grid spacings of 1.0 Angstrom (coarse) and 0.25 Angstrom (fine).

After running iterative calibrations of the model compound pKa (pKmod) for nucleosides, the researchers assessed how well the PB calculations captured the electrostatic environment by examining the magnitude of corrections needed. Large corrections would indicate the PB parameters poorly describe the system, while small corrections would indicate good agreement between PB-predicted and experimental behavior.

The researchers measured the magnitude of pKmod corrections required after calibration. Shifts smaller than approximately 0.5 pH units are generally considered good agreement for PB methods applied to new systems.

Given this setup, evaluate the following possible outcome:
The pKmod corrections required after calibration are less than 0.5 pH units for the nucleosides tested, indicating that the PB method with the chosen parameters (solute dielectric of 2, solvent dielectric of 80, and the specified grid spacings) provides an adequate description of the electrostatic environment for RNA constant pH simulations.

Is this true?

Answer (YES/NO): YES